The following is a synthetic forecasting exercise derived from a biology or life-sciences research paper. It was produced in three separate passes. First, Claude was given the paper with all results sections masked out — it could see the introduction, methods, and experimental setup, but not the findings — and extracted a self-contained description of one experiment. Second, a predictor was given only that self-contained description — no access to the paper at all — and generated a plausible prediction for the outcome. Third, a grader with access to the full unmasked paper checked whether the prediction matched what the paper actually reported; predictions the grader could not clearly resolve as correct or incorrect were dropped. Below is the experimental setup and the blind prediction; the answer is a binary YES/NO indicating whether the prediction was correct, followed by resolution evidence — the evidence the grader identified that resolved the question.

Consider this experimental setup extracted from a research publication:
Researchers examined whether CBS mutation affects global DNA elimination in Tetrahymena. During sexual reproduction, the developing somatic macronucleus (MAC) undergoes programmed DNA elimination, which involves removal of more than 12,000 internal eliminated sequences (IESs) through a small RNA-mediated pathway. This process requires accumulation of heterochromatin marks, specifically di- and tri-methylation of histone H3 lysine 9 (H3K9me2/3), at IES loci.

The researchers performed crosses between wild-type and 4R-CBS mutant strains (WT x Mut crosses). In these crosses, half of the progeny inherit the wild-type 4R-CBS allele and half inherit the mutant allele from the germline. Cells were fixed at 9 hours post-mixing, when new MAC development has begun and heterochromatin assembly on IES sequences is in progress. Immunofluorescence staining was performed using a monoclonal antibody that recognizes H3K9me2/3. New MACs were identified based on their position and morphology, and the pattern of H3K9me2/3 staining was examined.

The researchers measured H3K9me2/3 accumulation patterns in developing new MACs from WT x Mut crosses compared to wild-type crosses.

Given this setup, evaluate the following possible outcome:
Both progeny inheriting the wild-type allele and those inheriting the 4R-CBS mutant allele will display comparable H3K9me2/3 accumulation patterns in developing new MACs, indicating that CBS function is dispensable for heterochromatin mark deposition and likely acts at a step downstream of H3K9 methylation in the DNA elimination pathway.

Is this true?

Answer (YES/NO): YES